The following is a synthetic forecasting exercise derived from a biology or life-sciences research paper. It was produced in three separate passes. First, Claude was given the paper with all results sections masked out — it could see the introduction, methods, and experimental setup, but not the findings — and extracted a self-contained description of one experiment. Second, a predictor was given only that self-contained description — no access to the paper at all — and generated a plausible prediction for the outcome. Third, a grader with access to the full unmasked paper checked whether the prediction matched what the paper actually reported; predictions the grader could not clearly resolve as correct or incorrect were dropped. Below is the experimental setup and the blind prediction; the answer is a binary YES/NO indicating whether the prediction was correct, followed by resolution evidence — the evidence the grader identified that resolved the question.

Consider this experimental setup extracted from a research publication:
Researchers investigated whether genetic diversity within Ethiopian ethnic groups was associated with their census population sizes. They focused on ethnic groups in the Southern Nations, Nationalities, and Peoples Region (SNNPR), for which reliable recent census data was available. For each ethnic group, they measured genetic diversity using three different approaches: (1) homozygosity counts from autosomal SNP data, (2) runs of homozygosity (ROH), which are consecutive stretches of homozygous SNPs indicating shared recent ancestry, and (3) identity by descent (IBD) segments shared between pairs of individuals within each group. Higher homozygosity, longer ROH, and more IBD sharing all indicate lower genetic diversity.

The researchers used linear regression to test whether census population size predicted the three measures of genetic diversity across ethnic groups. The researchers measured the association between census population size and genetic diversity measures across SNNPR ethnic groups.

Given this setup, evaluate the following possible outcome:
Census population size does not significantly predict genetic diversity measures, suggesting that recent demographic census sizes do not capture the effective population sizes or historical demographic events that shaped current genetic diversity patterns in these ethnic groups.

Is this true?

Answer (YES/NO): NO